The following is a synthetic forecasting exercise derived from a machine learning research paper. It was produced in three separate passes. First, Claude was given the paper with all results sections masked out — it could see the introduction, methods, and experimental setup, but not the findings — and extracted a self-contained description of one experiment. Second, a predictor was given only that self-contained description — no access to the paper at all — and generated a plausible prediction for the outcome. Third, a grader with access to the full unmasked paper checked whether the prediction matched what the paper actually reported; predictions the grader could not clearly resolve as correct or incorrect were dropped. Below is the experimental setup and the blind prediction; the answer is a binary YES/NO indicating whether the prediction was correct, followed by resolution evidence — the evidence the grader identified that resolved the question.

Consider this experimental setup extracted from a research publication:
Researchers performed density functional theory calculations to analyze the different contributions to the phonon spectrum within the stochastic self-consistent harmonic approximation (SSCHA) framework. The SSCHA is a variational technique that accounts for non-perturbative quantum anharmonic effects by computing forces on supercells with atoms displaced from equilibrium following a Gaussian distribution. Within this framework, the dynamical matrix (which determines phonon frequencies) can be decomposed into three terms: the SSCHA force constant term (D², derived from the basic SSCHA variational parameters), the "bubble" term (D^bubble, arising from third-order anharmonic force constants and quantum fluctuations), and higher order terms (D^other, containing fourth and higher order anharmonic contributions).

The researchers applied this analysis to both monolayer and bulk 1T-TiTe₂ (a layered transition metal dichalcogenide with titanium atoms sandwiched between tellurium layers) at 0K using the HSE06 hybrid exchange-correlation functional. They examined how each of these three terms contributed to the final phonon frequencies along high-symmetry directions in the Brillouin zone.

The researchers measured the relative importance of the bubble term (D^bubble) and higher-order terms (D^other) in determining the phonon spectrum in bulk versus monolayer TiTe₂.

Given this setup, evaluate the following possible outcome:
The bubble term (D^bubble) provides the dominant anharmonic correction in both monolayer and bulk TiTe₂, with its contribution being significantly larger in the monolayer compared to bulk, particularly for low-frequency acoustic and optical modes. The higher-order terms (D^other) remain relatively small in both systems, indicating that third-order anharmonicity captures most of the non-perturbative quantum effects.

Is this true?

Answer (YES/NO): NO